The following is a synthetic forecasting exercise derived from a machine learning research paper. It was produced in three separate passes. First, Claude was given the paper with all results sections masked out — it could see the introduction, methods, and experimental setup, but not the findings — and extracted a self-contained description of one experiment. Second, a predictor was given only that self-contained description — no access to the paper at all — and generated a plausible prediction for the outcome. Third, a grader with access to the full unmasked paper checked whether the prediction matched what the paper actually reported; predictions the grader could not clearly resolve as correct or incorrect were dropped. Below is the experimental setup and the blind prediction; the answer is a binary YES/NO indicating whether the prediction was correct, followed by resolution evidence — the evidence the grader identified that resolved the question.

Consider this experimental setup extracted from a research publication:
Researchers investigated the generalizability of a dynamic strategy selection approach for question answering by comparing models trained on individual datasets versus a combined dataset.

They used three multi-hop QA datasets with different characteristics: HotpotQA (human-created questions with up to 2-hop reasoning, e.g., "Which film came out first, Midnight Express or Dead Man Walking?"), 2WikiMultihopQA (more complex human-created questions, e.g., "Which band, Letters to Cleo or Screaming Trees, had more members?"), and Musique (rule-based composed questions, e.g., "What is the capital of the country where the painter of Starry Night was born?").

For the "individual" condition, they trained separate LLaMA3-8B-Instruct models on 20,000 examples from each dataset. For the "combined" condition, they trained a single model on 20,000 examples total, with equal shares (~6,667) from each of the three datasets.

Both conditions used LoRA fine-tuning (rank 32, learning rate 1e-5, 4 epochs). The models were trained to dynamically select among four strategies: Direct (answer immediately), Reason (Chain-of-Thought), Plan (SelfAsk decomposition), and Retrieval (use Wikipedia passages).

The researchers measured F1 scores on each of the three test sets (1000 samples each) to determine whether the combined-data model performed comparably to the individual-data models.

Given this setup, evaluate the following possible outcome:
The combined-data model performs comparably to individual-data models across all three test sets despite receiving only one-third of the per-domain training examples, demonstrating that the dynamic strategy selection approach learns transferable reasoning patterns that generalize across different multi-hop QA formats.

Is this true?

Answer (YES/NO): YES